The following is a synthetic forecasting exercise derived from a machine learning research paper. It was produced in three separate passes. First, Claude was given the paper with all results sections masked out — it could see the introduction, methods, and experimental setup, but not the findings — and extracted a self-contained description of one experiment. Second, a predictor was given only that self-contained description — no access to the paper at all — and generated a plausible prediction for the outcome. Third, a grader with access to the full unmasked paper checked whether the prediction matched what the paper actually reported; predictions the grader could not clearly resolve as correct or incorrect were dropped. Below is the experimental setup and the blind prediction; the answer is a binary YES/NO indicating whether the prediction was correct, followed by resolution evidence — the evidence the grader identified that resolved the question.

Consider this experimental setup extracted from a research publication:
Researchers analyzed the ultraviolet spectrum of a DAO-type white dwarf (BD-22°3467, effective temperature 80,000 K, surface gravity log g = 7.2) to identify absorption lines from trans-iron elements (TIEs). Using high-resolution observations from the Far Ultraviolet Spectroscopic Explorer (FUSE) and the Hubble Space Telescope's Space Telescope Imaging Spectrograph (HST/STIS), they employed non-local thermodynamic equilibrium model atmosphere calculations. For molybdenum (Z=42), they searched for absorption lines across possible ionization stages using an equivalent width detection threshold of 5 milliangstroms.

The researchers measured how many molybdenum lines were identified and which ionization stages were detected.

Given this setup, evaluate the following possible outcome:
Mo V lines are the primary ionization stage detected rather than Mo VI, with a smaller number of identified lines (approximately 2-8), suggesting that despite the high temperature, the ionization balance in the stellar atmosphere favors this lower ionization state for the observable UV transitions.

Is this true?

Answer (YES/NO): NO